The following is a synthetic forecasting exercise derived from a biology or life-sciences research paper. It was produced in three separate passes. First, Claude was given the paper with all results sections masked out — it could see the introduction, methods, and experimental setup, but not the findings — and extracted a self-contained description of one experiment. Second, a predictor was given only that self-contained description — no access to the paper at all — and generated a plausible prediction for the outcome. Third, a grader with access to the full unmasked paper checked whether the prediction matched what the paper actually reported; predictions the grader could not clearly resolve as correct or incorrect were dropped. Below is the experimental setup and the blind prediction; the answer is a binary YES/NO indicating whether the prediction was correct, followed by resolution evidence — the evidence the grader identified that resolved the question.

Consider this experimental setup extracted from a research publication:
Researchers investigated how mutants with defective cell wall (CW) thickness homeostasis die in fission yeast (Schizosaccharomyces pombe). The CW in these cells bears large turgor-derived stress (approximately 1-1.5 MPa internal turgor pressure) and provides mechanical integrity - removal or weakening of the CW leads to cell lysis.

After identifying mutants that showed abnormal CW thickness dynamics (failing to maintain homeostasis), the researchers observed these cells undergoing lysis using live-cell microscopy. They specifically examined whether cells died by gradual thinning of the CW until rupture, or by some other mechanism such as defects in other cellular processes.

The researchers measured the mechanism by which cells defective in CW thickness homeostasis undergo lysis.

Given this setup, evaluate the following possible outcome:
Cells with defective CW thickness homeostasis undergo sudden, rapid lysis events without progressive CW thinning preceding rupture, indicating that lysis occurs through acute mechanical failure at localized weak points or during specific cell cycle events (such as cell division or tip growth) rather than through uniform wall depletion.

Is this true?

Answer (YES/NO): NO